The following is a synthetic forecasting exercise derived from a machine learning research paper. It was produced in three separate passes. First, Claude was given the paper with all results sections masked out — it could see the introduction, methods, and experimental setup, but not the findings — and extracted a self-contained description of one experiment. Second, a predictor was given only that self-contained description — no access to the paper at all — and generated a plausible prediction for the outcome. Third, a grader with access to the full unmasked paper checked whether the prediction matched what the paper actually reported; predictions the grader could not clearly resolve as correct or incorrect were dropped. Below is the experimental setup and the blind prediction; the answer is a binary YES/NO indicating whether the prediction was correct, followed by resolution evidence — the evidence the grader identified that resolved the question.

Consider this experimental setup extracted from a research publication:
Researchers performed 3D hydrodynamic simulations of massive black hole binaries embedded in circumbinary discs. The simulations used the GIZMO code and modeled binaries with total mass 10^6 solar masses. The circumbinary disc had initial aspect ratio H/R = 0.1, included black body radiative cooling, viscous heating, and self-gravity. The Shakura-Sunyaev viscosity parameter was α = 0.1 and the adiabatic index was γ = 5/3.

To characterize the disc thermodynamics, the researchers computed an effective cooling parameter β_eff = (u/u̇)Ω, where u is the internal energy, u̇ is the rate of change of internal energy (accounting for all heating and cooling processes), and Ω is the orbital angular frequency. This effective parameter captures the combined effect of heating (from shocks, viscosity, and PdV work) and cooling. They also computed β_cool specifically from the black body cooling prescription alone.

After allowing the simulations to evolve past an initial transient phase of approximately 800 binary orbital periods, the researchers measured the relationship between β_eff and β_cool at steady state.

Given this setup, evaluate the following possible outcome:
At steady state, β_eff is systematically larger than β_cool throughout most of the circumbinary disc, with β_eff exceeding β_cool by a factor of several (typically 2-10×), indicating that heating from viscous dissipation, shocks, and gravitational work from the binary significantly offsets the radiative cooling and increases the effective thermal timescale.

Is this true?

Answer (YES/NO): NO